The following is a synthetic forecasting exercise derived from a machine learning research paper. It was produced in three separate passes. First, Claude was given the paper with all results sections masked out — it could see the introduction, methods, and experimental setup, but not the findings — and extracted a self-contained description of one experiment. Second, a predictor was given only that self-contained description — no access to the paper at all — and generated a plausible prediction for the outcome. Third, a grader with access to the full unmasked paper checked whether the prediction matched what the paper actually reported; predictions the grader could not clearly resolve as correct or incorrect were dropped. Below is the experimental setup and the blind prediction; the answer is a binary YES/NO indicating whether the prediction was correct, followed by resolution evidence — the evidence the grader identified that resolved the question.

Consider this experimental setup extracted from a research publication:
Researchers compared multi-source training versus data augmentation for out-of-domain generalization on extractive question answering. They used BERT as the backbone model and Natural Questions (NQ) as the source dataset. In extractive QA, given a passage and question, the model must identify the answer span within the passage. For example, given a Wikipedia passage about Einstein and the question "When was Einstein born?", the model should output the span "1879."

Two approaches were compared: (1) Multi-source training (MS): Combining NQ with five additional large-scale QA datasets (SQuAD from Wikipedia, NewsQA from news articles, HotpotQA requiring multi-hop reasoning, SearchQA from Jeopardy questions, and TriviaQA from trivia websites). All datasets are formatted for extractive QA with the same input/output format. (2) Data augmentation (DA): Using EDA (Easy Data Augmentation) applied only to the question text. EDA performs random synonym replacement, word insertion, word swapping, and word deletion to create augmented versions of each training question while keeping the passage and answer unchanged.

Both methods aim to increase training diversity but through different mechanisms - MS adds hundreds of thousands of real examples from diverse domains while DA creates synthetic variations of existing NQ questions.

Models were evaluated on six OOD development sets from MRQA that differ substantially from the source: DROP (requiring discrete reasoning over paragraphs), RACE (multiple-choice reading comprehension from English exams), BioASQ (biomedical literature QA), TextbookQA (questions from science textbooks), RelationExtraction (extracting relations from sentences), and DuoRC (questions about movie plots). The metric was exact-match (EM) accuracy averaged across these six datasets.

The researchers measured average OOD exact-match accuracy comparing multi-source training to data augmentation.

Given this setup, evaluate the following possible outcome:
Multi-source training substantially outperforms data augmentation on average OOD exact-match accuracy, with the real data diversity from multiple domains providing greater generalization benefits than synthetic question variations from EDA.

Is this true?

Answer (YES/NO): YES